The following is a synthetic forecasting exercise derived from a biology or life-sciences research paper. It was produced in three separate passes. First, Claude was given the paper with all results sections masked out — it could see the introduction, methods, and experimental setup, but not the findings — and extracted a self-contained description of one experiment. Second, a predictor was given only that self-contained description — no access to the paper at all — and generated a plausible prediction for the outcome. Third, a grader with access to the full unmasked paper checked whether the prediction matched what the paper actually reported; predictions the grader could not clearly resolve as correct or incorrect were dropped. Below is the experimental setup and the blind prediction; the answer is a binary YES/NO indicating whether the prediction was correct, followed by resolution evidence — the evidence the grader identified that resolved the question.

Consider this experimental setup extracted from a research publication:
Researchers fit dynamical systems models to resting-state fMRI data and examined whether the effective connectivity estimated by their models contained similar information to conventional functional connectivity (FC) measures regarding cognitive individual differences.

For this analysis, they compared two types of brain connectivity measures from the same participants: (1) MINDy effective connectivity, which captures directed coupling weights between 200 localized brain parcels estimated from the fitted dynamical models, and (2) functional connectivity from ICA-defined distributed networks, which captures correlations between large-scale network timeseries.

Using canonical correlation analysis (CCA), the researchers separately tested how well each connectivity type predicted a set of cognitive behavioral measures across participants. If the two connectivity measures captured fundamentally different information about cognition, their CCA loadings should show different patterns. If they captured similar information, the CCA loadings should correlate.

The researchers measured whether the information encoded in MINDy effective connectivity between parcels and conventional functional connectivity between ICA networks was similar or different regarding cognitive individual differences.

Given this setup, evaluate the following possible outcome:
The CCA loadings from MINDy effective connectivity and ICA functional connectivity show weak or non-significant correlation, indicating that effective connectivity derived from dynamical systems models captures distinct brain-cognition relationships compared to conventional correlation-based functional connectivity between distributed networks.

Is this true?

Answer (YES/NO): NO